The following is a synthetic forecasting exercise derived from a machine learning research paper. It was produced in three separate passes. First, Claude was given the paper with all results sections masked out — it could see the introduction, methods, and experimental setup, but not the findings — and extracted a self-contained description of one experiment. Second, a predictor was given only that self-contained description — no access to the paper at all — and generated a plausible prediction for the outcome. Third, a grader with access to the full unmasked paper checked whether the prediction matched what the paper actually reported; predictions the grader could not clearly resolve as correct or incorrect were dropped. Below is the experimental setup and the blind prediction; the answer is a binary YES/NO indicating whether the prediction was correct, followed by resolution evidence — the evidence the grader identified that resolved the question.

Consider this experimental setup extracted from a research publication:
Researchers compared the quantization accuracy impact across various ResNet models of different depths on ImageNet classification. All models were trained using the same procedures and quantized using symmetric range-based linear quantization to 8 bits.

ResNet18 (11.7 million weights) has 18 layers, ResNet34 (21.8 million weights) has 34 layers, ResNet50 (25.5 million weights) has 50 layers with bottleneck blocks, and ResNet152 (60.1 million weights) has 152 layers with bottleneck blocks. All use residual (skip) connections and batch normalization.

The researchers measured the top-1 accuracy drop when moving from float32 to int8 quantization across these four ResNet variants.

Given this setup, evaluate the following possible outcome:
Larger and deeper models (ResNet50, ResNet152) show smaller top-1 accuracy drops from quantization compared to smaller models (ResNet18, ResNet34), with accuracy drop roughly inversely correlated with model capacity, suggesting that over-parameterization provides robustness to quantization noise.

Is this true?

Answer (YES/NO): NO